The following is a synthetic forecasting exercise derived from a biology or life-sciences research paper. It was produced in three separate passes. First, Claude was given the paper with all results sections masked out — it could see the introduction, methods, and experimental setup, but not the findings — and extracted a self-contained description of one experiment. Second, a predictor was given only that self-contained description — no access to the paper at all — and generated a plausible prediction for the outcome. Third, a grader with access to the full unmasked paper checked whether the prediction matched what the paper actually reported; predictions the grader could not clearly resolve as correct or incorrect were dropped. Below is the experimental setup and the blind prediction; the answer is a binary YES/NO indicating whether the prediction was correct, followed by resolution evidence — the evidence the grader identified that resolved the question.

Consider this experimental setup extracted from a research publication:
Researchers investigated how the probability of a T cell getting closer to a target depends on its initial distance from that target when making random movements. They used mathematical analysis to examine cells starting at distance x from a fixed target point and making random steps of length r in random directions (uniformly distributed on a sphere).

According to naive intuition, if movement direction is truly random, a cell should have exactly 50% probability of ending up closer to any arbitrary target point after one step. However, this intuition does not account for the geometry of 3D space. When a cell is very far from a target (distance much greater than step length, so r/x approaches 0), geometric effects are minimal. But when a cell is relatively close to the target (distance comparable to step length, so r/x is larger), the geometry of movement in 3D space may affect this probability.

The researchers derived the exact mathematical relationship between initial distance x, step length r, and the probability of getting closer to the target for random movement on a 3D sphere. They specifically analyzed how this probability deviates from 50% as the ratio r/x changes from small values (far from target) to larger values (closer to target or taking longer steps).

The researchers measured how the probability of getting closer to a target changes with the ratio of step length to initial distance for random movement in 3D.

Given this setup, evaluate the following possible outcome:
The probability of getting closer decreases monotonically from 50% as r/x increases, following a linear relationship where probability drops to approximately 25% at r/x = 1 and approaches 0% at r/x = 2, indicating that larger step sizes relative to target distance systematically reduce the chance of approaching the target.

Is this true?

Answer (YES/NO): YES